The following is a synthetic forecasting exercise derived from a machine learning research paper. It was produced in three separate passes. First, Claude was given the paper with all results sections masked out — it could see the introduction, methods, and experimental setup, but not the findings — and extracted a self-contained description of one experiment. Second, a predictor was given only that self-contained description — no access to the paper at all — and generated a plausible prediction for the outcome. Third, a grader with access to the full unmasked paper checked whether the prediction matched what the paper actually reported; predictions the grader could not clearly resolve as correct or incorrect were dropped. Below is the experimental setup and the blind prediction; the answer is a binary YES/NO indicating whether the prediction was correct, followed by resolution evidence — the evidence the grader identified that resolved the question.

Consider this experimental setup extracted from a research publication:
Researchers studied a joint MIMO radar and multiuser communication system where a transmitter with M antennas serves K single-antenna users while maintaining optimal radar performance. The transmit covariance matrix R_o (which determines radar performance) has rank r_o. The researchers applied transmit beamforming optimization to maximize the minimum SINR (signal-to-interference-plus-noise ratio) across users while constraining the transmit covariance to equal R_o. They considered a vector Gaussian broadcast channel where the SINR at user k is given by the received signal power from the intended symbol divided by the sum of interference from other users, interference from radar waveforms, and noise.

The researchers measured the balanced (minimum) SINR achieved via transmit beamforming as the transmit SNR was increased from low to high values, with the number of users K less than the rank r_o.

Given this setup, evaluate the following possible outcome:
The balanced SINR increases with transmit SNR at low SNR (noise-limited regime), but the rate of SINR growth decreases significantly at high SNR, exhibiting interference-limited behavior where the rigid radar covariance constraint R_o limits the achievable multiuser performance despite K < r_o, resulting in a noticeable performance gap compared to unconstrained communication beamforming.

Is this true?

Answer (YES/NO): YES